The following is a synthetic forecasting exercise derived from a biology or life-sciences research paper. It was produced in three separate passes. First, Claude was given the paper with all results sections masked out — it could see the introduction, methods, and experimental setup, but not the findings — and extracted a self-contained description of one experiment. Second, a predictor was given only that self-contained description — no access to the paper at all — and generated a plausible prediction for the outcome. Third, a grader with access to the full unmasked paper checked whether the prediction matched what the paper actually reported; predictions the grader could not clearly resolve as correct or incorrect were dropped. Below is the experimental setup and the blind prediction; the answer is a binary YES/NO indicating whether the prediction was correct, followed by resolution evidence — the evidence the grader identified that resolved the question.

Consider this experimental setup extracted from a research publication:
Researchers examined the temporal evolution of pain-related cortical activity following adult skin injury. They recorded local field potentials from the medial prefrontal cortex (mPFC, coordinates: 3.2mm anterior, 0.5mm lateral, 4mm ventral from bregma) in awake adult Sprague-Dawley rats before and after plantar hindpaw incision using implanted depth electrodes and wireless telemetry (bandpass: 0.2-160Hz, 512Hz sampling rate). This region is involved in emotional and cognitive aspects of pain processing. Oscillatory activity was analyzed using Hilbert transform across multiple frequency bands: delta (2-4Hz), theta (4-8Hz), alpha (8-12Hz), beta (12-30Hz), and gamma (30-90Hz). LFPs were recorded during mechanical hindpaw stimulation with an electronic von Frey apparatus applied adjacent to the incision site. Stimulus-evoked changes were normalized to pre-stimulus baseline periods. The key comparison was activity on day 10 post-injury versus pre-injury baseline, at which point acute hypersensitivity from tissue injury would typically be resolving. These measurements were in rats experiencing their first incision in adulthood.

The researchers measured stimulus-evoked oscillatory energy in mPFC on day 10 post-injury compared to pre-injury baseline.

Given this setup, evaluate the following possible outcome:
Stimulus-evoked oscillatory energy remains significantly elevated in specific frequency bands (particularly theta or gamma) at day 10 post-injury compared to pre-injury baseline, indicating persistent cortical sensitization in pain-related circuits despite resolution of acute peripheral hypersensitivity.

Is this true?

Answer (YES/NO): NO